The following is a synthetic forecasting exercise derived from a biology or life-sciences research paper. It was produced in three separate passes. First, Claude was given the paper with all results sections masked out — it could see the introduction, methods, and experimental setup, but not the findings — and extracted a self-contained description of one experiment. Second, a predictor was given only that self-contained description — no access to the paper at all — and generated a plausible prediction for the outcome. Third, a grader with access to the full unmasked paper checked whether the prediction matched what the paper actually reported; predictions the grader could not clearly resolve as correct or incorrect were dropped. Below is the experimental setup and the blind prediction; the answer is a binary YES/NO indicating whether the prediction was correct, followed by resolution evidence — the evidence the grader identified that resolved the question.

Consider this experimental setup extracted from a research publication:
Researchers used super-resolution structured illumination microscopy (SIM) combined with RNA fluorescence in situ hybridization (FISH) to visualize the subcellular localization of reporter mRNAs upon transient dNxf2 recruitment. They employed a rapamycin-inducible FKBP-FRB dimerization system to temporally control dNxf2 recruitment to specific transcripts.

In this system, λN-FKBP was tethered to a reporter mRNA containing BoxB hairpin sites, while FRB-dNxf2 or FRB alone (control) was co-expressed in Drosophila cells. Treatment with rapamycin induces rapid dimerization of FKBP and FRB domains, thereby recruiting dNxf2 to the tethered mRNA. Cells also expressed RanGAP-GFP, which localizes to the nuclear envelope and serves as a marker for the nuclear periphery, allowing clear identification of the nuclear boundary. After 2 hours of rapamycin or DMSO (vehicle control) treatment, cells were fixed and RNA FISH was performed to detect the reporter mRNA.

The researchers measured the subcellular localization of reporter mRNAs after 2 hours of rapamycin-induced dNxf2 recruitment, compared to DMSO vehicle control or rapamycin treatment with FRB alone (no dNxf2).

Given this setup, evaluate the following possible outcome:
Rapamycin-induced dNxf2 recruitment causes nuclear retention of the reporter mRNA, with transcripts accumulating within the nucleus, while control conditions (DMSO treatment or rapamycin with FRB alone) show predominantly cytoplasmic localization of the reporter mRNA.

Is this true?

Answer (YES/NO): YES